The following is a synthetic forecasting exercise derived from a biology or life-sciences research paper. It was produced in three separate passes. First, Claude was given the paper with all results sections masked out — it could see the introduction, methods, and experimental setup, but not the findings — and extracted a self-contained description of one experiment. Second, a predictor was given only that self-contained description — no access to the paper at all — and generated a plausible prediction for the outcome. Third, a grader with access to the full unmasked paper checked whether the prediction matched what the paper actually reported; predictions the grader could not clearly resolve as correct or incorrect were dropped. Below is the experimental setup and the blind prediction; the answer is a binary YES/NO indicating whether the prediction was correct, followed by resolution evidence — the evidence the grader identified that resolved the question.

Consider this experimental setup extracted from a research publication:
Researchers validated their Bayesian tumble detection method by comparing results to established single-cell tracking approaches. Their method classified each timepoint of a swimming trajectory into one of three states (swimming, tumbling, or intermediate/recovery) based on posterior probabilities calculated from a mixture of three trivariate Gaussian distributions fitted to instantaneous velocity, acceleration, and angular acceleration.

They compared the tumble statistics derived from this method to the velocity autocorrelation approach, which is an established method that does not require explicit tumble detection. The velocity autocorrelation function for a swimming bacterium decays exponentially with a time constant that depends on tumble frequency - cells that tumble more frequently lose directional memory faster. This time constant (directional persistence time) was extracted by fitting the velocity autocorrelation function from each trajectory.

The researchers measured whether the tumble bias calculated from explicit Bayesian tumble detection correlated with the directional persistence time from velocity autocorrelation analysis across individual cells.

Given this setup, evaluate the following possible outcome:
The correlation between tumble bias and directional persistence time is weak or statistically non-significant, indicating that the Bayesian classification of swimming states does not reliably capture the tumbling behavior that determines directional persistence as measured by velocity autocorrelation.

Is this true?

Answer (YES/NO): NO